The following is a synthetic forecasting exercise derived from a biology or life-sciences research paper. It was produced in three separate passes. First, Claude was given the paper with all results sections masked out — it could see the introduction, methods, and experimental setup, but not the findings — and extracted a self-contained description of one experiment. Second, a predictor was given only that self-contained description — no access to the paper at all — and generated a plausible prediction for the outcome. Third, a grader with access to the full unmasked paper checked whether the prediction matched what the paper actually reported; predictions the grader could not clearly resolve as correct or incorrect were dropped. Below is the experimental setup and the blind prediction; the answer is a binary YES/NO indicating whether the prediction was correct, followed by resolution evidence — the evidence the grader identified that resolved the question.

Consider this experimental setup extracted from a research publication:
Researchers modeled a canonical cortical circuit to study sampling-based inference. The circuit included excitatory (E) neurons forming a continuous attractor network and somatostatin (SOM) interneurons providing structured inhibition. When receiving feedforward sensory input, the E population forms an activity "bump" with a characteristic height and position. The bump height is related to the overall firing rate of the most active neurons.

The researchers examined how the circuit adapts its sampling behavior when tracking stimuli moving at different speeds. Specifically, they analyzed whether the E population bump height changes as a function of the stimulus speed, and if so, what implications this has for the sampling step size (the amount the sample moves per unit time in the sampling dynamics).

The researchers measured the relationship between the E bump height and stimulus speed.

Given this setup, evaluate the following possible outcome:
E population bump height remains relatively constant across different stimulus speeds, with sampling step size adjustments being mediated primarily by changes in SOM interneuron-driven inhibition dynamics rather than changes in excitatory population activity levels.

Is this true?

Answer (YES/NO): NO